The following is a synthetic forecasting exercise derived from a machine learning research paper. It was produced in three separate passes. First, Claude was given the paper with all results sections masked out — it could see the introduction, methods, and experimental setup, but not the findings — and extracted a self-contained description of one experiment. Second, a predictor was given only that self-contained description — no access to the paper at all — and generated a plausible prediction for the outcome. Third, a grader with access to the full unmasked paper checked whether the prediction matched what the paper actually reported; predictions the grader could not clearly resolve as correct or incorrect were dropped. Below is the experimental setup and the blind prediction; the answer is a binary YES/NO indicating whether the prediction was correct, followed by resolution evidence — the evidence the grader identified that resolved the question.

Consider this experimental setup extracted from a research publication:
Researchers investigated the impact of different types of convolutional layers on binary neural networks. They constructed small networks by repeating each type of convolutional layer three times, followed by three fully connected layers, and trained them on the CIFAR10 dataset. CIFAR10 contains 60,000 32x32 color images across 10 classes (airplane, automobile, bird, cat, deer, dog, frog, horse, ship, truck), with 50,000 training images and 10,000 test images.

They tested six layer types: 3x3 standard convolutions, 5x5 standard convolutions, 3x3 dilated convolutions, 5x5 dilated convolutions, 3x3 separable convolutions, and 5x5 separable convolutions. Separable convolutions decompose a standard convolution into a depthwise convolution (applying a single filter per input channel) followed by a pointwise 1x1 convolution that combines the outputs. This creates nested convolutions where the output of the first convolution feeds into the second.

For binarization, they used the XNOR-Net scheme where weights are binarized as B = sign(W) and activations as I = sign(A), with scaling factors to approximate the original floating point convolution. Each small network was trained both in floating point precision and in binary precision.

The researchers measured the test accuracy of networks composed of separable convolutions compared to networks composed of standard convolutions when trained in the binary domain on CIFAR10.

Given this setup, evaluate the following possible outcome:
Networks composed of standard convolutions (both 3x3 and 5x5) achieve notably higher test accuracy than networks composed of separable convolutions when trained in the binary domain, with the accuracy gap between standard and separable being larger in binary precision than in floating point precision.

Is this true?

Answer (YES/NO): YES